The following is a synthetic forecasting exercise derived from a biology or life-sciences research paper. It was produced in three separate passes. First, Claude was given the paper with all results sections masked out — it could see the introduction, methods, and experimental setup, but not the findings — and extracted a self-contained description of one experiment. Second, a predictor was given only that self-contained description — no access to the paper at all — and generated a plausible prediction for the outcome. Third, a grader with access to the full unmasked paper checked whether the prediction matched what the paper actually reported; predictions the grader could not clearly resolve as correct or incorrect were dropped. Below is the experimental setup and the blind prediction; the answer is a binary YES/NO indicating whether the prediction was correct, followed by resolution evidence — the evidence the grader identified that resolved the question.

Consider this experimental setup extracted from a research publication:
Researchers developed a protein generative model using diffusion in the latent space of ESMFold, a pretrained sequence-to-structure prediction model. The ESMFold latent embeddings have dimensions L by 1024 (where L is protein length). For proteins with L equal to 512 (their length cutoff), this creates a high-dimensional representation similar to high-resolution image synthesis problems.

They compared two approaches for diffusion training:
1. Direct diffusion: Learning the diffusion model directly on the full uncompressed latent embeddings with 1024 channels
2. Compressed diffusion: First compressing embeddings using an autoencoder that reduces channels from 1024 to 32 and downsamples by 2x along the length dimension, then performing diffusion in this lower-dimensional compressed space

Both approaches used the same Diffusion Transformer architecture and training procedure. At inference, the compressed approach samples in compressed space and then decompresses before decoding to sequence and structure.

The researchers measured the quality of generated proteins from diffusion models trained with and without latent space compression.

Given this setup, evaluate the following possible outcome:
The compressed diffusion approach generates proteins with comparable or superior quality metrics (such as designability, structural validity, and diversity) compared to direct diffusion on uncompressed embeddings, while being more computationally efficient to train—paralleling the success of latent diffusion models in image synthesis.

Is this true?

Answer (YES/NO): YES